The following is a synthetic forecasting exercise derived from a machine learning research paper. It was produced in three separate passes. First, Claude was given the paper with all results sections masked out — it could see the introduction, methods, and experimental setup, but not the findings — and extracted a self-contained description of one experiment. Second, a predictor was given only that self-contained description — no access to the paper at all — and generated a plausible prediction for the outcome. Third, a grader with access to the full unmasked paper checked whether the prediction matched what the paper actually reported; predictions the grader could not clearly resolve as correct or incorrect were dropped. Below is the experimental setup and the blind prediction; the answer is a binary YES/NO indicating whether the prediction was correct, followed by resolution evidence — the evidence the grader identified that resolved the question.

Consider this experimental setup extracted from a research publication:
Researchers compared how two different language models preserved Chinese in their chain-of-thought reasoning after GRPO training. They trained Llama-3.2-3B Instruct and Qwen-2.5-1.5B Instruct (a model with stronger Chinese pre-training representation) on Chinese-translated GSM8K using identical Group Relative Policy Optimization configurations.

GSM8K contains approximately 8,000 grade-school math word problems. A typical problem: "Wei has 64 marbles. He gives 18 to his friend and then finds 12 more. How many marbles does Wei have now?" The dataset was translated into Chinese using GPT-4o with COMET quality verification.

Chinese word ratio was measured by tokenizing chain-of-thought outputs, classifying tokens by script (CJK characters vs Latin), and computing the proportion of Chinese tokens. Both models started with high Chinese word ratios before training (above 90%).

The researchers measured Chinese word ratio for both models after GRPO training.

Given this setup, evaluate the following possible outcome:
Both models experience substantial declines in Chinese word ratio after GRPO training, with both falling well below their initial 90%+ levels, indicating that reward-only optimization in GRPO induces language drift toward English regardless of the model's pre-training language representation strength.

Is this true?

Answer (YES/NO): NO